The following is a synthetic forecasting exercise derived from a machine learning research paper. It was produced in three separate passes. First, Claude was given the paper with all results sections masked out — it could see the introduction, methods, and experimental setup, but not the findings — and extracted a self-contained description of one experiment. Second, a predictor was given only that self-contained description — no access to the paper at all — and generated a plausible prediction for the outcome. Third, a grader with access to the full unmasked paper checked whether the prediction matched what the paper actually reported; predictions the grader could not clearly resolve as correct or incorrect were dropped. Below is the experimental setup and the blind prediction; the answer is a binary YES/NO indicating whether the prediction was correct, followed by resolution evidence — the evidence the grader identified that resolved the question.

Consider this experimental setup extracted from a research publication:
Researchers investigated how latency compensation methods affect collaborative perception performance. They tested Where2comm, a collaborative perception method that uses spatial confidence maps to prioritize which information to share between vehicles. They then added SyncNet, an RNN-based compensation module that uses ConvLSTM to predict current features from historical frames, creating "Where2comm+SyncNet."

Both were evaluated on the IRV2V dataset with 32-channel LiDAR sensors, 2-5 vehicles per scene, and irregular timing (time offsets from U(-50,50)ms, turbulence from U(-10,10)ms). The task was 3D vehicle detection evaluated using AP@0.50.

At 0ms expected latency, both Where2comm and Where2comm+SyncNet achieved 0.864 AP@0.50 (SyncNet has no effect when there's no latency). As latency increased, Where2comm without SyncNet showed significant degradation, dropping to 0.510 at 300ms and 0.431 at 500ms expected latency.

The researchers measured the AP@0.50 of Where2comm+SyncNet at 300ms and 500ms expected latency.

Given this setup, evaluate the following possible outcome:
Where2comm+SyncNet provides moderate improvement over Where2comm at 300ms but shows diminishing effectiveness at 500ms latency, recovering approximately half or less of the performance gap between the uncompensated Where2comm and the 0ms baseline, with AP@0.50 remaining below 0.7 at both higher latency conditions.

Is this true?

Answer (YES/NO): NO